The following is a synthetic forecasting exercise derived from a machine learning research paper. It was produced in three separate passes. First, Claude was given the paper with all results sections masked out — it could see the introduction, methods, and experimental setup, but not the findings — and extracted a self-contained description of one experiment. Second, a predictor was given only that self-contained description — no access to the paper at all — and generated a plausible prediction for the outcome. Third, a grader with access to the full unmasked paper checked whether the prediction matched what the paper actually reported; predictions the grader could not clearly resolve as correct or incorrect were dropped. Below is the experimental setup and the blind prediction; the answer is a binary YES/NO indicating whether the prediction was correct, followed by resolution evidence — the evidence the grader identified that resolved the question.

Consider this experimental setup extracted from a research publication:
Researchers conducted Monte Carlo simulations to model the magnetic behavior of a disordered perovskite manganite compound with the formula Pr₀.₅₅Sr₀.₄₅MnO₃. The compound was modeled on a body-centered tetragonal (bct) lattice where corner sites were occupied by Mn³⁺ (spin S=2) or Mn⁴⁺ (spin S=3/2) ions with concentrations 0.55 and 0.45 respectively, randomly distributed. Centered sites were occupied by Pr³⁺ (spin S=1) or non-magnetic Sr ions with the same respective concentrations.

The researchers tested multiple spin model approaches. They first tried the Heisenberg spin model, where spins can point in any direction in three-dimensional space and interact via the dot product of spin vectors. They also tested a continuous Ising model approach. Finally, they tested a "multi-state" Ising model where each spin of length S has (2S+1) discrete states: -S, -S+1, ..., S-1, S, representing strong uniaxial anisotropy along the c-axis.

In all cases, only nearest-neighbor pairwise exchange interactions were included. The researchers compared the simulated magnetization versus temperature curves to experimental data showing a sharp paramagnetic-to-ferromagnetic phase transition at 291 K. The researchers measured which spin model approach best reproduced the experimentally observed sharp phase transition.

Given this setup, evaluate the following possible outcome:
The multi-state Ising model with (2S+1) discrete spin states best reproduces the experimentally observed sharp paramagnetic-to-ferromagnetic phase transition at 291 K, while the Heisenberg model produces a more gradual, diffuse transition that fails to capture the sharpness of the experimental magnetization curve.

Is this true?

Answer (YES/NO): YES